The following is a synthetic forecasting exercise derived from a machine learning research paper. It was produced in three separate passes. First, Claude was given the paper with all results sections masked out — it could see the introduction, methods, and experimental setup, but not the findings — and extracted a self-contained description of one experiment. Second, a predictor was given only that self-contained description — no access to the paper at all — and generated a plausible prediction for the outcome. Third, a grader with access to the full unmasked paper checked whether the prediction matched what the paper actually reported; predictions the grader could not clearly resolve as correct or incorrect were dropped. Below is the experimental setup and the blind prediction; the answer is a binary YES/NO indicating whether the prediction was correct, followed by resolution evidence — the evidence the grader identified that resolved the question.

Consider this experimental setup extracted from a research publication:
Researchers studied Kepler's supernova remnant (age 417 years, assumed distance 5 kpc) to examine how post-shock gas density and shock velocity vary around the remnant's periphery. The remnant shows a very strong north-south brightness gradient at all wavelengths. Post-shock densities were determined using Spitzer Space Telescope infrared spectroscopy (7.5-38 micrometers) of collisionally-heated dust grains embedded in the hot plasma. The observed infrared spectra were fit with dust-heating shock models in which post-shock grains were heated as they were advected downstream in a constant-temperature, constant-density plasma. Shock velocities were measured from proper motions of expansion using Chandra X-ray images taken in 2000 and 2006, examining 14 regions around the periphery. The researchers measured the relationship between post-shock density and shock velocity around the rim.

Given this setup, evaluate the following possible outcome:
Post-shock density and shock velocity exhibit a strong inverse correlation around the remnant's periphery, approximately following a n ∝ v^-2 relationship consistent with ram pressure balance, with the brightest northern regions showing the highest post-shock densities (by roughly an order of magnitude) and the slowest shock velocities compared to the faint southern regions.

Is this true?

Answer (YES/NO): NO